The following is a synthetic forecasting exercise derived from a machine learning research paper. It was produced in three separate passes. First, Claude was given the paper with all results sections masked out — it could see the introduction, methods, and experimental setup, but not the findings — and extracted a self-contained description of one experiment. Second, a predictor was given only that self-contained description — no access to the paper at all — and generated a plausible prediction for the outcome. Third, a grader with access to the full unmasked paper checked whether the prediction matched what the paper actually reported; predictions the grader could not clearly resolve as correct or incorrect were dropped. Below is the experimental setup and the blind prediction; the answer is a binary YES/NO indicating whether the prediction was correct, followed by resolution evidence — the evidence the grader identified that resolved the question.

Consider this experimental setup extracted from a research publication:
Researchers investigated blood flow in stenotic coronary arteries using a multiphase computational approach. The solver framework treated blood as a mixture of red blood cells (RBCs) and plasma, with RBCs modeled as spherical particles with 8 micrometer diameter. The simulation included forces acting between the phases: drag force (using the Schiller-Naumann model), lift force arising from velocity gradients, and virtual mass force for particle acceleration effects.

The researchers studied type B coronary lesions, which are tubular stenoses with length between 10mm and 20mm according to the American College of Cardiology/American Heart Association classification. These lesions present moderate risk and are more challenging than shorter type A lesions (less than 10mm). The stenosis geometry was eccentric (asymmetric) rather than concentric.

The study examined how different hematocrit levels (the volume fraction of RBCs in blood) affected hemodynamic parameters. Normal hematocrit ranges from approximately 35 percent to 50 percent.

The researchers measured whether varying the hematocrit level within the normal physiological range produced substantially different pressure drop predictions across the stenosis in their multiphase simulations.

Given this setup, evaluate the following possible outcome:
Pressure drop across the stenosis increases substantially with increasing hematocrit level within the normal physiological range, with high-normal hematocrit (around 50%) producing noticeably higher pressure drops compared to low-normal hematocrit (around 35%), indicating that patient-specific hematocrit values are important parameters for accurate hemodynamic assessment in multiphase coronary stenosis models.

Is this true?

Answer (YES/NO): NO